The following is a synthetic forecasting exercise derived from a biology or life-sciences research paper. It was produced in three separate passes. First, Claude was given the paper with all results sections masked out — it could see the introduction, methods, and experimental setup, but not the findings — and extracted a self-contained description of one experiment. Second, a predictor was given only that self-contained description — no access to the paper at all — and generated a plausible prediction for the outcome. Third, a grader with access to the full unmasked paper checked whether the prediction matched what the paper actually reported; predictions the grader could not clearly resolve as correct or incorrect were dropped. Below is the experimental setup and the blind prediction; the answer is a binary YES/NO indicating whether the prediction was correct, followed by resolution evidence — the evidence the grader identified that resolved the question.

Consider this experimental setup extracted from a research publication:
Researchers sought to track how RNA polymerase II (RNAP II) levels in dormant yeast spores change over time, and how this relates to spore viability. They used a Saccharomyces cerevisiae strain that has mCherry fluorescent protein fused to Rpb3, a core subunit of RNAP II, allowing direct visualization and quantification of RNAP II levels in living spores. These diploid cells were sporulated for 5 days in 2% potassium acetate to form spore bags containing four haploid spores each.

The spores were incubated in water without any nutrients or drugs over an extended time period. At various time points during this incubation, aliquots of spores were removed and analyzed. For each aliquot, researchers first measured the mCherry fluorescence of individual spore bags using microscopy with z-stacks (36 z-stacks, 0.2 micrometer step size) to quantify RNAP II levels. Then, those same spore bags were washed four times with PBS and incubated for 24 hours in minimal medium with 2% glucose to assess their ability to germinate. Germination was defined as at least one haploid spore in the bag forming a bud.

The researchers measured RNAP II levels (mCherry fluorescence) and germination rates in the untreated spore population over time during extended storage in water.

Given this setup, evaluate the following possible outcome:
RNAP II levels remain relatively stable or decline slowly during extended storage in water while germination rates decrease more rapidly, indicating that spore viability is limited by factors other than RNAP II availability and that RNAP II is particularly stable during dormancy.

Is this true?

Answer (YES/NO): NO